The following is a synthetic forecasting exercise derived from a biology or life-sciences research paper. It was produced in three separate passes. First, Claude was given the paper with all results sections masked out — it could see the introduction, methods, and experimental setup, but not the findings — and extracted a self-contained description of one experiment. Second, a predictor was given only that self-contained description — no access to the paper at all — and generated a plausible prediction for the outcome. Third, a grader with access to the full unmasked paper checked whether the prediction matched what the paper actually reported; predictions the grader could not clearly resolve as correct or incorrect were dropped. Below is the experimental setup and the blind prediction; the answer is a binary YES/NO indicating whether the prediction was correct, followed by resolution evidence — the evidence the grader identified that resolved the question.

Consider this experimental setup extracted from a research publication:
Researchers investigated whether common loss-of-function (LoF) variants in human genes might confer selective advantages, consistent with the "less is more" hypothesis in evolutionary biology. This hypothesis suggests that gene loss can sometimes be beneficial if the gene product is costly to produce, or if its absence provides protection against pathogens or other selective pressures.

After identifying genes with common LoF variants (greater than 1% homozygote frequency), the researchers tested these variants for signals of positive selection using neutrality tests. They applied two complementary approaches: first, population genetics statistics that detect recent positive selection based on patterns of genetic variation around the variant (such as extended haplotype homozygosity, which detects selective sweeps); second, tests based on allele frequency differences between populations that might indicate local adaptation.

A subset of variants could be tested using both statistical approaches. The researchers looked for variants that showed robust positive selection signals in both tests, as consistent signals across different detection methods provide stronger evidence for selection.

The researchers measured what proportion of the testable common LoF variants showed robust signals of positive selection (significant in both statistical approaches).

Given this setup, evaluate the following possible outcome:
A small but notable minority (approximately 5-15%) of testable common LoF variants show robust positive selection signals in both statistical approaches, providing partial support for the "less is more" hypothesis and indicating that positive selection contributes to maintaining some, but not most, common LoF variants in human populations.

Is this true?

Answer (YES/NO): YES